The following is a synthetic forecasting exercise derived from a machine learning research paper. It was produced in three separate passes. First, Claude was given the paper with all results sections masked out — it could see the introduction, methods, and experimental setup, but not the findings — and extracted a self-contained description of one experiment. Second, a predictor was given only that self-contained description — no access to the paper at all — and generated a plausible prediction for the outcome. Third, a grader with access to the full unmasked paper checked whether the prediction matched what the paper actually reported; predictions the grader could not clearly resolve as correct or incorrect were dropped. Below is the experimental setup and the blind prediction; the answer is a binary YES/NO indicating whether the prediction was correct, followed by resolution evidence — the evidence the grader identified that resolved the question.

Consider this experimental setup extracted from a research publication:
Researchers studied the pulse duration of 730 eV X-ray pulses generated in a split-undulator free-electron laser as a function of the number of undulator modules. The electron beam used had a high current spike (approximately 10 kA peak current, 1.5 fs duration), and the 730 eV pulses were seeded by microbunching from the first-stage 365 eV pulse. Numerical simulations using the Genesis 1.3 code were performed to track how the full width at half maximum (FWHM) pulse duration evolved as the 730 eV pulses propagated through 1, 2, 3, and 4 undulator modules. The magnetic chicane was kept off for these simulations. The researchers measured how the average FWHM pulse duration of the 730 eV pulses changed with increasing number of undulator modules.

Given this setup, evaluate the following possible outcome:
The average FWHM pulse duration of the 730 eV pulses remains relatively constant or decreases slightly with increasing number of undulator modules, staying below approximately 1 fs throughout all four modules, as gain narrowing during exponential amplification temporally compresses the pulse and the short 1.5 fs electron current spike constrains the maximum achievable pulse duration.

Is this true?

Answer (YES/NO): NO